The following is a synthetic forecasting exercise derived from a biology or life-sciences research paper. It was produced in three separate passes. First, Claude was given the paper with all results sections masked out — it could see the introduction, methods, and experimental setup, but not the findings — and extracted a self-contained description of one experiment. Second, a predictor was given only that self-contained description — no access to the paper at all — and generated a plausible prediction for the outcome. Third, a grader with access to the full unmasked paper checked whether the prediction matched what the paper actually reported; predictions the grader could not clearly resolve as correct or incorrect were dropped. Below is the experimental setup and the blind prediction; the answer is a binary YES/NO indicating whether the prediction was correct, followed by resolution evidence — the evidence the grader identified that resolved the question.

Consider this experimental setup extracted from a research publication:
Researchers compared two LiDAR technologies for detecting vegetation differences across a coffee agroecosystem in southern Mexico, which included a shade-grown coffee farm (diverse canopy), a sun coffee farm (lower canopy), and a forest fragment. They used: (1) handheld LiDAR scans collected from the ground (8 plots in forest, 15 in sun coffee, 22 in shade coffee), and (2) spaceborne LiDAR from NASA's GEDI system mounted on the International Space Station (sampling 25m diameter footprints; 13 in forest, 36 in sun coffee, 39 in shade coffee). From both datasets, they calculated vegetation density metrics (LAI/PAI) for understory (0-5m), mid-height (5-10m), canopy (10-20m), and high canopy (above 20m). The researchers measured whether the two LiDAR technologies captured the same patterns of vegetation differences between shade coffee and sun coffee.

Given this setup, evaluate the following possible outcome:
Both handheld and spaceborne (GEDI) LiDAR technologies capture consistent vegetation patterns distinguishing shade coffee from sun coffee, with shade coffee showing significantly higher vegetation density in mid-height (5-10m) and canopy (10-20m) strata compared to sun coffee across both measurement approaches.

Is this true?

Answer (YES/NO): NO